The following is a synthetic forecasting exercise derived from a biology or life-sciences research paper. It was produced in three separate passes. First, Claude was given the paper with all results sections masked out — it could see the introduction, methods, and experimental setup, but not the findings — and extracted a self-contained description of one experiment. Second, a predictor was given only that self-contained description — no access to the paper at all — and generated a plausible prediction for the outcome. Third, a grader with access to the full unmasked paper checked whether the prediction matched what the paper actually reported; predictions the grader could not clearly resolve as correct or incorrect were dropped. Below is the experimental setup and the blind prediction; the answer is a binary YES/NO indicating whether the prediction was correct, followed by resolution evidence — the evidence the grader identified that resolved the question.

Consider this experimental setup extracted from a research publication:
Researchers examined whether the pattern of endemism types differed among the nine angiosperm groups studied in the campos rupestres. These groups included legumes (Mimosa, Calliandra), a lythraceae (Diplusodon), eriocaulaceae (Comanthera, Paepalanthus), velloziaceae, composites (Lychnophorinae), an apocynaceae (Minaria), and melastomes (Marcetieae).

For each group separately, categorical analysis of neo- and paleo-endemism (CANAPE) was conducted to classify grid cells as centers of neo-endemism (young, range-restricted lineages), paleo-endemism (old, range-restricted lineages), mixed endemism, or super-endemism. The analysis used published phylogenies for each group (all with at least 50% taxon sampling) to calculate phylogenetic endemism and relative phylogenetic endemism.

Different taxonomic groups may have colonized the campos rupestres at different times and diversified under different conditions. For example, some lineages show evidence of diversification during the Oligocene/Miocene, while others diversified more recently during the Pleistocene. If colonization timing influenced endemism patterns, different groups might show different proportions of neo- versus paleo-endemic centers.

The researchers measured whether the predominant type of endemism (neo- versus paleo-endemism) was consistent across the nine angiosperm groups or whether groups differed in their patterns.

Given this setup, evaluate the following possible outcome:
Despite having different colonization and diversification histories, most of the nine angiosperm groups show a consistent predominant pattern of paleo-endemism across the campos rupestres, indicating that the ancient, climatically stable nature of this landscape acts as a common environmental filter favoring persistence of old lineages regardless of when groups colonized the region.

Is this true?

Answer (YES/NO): NO